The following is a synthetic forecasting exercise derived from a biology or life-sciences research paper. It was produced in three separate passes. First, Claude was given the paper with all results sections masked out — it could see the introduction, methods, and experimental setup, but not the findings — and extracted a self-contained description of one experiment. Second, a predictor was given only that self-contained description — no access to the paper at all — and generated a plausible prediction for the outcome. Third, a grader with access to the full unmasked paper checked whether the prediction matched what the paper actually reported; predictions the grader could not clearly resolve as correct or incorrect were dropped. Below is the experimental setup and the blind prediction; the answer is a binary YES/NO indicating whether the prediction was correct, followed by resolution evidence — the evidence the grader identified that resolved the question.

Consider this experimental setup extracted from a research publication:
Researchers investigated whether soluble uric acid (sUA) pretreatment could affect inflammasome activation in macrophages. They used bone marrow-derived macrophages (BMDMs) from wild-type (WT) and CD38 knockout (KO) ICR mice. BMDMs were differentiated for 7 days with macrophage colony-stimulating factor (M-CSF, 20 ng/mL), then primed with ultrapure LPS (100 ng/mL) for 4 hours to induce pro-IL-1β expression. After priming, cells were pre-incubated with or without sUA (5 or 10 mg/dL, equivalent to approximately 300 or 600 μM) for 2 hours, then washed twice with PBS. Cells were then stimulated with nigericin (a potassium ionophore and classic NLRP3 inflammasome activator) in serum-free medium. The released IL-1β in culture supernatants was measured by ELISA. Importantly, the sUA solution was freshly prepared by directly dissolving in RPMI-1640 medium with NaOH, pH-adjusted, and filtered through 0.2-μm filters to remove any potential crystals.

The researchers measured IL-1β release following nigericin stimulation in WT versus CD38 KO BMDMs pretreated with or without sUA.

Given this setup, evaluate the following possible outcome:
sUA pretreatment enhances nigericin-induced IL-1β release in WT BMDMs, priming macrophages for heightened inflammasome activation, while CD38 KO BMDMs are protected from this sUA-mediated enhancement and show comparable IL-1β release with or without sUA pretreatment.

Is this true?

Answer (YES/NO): NO